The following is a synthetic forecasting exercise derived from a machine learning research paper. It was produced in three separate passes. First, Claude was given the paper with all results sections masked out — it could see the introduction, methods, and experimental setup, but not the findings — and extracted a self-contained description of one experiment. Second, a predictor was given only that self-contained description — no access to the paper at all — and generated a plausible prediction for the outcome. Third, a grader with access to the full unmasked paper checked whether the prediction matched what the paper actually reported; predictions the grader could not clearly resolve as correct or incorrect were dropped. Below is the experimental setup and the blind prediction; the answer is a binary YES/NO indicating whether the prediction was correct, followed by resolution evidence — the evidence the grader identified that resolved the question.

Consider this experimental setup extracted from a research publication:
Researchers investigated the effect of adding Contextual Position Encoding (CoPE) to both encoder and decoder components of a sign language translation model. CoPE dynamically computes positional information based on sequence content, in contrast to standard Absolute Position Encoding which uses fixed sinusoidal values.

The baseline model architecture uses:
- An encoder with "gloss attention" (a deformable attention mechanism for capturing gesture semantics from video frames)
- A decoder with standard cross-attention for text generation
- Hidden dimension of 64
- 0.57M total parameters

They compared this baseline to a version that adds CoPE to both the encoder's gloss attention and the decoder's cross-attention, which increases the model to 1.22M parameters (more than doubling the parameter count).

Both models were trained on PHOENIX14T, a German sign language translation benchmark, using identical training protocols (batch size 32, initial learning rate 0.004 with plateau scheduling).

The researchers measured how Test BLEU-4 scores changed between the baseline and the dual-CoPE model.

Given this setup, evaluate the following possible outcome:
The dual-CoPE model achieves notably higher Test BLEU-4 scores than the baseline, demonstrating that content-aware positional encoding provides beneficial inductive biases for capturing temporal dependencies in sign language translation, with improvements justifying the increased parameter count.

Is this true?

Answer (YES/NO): YES